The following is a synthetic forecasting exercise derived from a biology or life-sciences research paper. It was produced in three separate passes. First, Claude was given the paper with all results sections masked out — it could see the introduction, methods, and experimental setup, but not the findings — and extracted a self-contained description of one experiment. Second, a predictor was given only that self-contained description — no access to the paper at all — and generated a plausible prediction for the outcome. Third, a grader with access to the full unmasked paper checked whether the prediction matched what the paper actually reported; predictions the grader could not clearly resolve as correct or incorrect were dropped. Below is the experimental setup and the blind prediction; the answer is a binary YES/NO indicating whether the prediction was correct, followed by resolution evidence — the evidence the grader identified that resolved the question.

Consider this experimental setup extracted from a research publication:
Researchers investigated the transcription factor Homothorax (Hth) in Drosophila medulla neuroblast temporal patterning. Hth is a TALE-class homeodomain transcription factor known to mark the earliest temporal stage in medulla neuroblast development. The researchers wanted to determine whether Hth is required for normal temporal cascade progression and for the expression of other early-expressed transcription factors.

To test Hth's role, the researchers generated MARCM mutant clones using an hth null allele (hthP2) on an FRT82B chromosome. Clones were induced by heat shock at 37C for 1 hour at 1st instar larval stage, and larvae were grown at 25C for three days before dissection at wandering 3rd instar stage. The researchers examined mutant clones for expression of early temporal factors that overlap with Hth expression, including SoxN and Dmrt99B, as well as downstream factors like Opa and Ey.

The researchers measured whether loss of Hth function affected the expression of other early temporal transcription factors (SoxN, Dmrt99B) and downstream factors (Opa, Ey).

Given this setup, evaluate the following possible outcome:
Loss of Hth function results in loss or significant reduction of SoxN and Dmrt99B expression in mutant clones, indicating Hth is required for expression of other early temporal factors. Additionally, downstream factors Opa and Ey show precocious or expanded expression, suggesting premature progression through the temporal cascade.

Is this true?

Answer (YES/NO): NO